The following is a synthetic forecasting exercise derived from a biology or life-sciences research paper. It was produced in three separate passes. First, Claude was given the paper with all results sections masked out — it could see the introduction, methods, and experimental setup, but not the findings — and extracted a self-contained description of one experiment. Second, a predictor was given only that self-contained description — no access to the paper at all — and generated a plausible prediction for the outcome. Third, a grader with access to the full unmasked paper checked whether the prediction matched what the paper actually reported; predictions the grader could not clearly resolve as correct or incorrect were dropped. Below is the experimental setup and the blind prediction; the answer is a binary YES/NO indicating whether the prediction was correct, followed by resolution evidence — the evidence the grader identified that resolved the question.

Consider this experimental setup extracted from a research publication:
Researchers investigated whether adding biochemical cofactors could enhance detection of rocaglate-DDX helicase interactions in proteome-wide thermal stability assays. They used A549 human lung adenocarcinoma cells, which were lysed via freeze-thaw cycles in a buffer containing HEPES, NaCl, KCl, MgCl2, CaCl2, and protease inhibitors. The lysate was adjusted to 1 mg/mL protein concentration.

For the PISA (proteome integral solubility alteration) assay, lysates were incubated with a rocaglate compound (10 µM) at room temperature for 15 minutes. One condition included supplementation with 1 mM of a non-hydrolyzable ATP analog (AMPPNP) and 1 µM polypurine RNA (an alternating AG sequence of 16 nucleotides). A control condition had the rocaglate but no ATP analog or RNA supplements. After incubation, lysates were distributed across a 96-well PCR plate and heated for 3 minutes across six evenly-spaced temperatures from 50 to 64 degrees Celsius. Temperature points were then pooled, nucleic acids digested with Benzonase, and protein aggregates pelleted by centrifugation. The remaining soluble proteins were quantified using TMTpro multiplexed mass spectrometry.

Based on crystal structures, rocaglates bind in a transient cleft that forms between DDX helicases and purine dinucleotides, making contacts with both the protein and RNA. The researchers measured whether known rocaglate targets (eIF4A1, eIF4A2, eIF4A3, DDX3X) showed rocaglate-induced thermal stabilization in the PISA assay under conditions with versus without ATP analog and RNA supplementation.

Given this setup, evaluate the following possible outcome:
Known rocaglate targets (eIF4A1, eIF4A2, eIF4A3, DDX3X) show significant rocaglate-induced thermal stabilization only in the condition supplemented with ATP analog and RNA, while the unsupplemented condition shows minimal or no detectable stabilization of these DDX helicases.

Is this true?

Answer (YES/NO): YES